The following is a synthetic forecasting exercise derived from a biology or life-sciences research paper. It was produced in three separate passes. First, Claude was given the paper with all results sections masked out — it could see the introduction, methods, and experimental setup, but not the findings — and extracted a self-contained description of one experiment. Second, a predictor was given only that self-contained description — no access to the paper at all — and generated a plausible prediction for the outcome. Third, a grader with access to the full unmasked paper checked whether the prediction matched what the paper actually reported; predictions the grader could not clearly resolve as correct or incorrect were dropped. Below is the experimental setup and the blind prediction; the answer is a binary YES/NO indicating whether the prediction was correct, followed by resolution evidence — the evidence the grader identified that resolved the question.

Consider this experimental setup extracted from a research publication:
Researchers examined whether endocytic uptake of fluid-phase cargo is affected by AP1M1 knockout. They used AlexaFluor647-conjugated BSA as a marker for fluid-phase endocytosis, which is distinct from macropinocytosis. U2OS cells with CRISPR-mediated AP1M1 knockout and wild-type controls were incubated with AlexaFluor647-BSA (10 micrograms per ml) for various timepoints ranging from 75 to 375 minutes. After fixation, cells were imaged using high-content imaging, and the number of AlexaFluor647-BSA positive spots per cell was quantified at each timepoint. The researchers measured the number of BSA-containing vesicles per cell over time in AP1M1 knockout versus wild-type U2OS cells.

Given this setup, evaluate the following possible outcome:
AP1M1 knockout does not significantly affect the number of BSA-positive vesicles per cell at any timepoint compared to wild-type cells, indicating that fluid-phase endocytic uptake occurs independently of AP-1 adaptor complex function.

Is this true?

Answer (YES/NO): YES